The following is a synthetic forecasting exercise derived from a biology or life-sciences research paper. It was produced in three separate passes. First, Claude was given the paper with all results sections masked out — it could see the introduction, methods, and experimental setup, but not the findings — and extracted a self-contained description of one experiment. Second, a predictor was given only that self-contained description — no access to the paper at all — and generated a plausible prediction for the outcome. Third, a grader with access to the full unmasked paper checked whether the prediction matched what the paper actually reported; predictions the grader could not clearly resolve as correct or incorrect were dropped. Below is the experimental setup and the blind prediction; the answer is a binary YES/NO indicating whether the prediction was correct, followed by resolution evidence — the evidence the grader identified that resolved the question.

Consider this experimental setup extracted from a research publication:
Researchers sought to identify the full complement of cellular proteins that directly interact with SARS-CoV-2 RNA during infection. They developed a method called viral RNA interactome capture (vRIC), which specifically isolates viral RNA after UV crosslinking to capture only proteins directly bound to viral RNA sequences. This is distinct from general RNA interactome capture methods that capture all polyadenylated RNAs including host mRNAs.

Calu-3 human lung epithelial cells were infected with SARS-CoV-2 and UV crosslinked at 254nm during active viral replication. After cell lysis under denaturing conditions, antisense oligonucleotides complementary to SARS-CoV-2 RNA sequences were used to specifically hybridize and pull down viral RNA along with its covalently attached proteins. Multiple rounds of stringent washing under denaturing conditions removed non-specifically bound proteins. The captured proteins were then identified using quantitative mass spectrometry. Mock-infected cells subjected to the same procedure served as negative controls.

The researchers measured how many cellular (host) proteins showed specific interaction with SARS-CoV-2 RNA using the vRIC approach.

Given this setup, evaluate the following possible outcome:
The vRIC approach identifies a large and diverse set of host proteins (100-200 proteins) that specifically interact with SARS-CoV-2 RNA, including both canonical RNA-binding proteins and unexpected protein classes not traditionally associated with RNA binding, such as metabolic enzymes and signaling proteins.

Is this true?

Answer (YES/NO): YES